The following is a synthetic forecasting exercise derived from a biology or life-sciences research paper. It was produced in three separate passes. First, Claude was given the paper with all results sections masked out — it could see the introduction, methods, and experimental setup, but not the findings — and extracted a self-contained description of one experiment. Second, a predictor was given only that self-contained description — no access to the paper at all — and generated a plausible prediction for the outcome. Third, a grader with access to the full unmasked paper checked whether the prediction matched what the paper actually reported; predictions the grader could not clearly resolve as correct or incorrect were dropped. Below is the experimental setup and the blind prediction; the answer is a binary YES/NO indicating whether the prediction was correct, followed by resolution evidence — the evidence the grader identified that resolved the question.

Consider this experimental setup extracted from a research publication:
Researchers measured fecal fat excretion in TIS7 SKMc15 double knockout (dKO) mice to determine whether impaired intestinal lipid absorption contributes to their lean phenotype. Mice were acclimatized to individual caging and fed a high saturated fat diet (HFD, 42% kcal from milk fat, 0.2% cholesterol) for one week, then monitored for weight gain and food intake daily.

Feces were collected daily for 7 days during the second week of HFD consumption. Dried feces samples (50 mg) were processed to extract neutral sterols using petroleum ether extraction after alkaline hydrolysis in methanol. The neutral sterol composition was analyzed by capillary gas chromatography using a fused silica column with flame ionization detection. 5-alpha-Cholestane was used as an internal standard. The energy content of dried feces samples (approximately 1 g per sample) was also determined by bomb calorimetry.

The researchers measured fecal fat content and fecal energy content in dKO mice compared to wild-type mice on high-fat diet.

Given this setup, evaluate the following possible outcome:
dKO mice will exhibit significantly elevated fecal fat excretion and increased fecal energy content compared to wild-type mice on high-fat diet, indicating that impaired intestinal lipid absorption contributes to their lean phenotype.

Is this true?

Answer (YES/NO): YES